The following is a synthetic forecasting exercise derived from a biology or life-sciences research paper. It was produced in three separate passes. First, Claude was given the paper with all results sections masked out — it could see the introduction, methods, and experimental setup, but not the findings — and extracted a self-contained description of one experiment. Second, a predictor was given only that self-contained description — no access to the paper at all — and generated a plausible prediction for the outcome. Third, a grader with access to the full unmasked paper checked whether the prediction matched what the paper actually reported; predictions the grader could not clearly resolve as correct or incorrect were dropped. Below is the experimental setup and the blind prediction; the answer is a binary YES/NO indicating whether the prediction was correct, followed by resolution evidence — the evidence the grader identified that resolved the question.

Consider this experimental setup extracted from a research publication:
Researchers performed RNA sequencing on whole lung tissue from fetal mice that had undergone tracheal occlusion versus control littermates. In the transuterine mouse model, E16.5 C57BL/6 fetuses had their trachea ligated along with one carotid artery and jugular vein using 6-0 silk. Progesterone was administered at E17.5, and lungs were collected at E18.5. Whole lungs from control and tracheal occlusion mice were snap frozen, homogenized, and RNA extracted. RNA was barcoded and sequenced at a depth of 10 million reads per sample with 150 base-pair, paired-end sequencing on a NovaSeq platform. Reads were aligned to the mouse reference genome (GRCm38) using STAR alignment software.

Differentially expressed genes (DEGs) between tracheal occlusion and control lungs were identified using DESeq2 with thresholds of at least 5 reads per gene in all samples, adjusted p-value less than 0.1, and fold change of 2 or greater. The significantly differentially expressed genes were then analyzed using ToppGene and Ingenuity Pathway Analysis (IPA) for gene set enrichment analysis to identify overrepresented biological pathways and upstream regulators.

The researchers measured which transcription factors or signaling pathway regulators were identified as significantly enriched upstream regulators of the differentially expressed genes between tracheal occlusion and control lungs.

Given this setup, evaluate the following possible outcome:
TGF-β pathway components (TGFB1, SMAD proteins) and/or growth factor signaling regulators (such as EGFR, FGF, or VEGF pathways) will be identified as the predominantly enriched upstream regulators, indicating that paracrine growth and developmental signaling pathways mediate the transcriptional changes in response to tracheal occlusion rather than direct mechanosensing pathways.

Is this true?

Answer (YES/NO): NO